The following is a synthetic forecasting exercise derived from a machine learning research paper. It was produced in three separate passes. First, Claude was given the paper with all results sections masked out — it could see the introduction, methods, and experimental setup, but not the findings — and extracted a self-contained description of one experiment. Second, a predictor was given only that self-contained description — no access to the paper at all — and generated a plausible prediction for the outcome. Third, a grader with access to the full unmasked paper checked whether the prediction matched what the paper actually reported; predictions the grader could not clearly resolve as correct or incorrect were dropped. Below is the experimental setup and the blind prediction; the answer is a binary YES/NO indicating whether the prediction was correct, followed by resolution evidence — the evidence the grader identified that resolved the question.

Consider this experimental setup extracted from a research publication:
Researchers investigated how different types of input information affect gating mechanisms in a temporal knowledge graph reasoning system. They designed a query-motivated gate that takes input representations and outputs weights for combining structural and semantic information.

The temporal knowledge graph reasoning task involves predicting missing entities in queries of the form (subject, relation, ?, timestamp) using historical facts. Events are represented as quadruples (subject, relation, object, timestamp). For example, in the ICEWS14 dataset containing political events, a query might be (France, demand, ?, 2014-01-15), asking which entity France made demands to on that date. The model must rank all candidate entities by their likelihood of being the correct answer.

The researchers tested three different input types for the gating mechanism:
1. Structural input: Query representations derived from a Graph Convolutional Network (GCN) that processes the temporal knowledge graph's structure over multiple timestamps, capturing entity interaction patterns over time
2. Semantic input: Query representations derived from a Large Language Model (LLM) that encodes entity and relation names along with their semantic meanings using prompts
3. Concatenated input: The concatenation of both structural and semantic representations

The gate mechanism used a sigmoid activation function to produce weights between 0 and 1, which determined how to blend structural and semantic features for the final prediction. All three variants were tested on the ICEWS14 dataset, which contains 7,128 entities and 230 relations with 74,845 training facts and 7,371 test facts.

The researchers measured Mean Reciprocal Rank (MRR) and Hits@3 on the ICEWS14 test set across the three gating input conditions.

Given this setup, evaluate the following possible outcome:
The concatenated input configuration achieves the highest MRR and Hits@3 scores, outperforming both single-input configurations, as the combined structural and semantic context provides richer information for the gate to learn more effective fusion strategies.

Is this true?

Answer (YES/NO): NO